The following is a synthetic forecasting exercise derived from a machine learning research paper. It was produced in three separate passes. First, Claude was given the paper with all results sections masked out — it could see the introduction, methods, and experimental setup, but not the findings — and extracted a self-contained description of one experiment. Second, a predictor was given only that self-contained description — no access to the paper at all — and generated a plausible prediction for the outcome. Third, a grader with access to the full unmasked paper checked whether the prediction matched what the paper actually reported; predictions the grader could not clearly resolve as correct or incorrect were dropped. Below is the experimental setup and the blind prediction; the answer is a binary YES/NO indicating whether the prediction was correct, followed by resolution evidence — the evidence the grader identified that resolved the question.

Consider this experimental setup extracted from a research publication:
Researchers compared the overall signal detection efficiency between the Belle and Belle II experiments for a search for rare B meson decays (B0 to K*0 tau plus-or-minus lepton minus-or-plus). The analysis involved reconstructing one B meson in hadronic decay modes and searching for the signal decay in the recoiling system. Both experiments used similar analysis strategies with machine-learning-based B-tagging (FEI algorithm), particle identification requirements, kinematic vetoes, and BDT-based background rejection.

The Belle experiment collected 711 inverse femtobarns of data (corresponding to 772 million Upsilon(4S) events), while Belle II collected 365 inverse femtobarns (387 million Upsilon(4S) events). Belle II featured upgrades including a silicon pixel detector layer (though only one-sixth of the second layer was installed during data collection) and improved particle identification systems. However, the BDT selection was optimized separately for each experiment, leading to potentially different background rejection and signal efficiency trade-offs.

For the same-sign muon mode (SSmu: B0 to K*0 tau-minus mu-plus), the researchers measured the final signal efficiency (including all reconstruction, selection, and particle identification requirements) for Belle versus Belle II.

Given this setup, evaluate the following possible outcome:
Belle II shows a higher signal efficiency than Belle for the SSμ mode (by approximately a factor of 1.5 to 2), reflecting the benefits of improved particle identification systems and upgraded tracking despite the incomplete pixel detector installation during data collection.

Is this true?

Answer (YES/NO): YES